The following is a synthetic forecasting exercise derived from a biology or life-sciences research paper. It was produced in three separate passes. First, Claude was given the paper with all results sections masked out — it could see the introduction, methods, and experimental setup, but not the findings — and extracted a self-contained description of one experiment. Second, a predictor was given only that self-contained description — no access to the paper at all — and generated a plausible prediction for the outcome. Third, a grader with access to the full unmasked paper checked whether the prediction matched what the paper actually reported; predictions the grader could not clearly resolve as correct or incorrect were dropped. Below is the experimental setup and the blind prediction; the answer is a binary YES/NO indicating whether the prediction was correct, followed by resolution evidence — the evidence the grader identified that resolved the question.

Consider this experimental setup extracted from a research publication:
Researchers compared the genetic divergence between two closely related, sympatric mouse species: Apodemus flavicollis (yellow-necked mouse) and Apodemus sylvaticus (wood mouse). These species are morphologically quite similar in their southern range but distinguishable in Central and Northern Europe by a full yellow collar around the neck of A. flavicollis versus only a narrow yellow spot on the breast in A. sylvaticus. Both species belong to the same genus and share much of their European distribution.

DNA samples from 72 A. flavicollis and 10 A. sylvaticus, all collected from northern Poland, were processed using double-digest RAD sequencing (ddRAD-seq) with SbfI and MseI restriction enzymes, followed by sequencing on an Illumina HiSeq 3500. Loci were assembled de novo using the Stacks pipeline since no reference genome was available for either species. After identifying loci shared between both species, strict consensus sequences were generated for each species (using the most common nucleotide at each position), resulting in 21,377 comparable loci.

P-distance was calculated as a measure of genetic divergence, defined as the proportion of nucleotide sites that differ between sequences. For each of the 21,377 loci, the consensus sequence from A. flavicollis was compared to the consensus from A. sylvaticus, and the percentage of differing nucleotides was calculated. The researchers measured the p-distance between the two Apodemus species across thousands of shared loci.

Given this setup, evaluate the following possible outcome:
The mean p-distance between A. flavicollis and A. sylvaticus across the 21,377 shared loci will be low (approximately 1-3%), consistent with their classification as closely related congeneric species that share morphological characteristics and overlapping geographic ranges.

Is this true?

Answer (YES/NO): YES